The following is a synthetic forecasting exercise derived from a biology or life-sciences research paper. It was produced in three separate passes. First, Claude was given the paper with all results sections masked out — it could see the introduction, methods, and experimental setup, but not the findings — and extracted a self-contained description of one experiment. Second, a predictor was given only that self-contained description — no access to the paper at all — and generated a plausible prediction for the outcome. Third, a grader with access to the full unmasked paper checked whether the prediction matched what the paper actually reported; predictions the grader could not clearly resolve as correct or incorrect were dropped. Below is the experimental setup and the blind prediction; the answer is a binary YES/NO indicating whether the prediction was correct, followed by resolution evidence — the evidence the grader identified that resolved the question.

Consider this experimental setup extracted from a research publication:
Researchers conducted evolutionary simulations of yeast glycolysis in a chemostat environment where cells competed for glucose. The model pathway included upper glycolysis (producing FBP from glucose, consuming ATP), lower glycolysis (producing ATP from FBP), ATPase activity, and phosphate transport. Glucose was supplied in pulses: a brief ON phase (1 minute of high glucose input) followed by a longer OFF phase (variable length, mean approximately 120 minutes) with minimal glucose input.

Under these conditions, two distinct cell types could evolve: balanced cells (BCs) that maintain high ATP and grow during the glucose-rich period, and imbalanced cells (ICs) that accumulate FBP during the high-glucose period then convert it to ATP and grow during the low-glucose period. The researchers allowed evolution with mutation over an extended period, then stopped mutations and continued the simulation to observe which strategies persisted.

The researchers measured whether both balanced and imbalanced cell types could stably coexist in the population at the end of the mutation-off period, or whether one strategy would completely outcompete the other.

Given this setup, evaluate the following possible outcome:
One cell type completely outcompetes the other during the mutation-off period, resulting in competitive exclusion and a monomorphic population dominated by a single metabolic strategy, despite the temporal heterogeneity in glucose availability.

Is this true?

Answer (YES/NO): NO